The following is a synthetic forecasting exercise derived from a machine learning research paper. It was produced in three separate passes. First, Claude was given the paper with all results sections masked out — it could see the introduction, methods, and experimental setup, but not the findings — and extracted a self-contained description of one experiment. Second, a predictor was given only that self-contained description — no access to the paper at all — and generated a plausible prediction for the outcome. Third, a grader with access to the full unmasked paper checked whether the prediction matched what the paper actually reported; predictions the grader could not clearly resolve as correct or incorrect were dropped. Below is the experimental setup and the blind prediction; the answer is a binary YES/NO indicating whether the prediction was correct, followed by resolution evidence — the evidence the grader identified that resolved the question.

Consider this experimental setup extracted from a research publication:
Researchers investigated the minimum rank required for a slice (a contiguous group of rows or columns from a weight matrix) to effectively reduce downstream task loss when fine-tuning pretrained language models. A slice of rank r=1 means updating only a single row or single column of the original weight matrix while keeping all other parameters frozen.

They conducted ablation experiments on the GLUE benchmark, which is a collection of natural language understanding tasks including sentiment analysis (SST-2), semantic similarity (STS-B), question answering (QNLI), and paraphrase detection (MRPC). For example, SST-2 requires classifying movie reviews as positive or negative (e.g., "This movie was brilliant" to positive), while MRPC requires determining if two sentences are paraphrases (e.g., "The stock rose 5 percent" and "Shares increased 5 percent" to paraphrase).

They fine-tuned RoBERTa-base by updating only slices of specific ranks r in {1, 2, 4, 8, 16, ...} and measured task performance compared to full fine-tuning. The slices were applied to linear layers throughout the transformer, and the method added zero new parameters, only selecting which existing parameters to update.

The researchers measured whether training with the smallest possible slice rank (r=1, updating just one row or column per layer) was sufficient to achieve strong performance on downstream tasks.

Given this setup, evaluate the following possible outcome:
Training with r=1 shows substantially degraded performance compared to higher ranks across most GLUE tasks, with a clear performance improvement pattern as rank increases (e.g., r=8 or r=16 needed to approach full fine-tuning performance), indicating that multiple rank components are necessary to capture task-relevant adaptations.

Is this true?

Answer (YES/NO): NO